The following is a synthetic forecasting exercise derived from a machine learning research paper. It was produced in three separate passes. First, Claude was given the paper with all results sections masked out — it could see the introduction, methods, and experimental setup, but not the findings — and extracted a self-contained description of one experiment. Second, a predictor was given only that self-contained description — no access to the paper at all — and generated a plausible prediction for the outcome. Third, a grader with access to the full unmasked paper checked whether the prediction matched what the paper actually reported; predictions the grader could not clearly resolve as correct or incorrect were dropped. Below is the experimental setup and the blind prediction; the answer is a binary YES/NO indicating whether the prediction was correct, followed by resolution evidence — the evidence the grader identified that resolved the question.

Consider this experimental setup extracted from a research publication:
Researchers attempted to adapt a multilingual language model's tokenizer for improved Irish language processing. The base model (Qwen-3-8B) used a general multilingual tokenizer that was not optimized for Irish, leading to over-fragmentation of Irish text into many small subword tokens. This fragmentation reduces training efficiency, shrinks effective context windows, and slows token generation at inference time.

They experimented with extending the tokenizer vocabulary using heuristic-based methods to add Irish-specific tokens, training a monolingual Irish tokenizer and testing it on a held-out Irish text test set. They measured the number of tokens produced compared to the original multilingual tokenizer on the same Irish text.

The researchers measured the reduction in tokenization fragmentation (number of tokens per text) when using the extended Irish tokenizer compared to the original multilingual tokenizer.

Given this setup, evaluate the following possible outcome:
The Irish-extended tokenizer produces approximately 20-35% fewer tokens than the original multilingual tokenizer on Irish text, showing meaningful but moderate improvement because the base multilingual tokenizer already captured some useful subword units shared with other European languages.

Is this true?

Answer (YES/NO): NO